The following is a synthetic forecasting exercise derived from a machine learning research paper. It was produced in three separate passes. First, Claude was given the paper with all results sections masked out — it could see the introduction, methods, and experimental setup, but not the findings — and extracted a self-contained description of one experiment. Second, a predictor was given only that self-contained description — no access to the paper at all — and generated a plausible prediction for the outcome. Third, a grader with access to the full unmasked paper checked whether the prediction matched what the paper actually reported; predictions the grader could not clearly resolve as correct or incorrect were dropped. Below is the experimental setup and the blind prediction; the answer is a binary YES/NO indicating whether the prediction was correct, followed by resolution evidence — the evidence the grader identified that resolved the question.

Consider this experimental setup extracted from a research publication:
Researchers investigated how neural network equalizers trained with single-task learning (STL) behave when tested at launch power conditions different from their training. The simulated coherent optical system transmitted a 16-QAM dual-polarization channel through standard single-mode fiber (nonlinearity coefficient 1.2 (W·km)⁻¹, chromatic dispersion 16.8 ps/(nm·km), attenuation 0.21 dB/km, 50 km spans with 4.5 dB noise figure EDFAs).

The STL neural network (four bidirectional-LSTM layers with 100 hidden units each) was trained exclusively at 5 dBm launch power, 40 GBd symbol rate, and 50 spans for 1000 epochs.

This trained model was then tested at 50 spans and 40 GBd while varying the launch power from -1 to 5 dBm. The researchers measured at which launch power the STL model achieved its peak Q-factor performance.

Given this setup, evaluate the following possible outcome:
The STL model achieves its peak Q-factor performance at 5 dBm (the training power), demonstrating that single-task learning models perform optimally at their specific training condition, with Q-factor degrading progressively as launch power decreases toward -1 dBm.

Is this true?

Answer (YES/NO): NO